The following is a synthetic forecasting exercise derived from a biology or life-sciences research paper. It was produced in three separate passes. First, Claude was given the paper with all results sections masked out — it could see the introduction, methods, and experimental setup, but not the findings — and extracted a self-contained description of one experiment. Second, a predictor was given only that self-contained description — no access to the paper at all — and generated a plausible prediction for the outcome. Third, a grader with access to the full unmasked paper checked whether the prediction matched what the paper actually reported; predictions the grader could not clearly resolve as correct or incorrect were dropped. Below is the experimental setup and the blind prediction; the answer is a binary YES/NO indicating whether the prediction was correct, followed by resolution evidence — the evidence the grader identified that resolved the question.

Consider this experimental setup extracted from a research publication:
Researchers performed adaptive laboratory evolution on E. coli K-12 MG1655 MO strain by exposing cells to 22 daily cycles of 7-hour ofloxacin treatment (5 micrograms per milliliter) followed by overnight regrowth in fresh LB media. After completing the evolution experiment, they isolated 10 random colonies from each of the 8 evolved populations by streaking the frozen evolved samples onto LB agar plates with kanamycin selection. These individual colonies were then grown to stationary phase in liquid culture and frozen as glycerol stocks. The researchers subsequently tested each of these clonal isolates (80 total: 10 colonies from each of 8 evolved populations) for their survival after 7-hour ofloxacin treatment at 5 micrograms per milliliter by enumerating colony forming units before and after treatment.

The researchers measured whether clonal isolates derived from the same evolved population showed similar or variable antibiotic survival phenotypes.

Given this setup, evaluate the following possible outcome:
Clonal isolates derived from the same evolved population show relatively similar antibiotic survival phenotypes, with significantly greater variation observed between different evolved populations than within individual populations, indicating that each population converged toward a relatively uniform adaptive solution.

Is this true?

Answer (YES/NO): YES